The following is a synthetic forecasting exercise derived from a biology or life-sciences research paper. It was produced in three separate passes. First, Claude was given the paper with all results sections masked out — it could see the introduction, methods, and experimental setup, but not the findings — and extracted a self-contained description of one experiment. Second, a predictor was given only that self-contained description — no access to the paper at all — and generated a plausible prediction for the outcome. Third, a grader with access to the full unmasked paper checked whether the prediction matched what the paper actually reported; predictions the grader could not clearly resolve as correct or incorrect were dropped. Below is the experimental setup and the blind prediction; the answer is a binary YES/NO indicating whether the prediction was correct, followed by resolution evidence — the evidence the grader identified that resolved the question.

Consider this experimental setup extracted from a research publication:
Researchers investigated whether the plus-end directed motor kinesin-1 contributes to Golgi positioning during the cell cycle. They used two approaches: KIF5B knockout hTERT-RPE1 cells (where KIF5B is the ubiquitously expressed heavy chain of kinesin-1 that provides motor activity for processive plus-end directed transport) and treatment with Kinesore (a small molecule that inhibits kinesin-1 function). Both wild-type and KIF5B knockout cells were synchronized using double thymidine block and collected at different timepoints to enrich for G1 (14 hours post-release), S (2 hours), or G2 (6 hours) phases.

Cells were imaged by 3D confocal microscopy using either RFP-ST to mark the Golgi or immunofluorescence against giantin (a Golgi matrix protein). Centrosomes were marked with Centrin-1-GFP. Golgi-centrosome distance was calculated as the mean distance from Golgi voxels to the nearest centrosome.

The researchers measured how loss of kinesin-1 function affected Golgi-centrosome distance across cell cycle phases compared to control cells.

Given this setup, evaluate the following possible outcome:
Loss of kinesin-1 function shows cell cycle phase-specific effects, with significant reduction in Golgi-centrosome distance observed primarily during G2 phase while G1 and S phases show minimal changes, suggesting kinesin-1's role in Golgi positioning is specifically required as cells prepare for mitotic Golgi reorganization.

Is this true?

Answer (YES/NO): NO